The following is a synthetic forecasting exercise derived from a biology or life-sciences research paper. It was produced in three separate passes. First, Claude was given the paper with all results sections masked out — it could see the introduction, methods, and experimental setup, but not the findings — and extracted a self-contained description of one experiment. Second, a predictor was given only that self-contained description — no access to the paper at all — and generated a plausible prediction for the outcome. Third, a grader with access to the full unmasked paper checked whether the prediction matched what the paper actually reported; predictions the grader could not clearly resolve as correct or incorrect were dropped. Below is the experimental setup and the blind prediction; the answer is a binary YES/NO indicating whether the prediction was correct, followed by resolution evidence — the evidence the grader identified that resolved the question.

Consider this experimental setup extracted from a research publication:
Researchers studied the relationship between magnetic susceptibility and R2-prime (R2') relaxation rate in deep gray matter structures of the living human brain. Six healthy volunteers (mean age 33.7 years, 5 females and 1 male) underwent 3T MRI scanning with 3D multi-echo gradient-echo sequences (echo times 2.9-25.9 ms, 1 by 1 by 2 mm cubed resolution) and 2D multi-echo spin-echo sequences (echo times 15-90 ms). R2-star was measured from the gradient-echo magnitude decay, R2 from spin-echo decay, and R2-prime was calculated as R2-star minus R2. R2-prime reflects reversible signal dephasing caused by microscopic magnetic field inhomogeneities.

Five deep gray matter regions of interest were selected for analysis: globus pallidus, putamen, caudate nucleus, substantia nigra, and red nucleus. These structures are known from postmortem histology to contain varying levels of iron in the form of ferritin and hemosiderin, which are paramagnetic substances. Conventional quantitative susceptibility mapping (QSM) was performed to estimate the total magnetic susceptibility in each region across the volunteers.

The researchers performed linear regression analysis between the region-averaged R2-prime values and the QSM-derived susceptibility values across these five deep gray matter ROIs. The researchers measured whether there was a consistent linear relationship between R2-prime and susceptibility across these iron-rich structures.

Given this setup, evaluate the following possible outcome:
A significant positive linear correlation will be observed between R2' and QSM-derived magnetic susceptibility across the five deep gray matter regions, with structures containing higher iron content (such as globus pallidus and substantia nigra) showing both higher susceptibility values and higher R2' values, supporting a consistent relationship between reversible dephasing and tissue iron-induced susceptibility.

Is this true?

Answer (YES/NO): YES